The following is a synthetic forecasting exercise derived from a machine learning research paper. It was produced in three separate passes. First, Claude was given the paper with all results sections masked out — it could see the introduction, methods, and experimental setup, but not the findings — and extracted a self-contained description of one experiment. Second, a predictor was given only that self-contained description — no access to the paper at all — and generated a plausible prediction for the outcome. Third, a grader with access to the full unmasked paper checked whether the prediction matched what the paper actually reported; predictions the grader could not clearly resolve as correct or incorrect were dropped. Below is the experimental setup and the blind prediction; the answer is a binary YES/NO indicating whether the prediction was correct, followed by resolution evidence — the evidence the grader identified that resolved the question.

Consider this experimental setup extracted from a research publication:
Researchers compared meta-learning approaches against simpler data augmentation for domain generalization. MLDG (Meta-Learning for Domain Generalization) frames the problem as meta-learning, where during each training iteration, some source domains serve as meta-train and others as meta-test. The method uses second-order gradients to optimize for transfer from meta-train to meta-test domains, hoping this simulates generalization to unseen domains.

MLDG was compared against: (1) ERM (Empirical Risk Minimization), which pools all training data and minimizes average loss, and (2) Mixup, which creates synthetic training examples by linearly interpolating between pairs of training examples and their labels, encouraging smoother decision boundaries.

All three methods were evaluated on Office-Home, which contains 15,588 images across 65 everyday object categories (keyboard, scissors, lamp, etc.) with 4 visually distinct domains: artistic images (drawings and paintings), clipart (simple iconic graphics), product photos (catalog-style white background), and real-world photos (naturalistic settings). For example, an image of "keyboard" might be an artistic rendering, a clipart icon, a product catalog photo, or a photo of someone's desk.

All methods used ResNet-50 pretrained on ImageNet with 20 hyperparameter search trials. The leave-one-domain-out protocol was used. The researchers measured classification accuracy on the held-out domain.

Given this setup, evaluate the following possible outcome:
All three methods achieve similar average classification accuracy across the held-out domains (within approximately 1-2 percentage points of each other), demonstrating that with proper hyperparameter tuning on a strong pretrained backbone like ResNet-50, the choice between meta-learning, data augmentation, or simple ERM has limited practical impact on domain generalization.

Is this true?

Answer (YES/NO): YES